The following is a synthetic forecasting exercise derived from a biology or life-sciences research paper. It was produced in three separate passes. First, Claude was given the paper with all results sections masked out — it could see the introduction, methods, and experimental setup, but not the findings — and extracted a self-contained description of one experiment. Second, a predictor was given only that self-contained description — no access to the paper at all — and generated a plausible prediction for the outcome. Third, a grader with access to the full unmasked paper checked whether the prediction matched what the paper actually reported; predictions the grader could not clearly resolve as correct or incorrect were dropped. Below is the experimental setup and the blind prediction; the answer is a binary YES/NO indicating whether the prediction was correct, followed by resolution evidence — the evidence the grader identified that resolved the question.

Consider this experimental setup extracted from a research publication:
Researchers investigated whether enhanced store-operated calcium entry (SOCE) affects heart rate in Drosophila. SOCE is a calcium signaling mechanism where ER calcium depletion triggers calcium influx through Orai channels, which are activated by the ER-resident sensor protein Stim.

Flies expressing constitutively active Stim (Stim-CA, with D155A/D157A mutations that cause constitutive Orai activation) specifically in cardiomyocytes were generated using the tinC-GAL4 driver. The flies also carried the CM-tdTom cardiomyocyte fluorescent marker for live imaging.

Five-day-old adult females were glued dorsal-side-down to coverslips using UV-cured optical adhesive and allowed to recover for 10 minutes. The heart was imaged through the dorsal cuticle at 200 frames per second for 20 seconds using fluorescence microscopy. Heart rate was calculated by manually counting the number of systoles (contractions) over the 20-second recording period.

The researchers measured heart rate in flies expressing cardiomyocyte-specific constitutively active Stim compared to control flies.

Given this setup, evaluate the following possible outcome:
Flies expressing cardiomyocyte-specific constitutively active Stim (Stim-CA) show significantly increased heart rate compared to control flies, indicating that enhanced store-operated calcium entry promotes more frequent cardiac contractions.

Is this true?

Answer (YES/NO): NO